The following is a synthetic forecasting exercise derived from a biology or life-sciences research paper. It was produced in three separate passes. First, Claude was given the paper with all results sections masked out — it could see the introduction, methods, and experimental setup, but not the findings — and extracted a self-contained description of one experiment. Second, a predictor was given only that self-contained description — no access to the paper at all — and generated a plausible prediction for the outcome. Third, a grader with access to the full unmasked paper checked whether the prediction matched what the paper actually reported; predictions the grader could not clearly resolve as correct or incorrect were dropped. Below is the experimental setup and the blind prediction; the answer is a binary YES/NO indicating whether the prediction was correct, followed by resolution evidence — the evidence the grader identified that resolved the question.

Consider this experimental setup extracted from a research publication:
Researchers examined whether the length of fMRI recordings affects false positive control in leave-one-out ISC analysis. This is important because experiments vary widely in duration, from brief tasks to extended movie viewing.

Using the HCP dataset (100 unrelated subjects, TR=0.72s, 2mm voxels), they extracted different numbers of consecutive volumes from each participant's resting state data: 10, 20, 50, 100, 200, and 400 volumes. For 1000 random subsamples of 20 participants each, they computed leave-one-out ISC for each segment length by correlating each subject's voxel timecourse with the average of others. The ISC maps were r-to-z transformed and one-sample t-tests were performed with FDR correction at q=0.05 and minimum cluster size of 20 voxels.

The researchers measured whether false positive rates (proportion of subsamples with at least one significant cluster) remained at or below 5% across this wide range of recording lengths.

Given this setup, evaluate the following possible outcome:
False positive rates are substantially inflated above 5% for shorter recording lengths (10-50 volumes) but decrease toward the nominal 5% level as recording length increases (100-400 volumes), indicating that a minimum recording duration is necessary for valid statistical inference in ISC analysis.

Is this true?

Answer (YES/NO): NO